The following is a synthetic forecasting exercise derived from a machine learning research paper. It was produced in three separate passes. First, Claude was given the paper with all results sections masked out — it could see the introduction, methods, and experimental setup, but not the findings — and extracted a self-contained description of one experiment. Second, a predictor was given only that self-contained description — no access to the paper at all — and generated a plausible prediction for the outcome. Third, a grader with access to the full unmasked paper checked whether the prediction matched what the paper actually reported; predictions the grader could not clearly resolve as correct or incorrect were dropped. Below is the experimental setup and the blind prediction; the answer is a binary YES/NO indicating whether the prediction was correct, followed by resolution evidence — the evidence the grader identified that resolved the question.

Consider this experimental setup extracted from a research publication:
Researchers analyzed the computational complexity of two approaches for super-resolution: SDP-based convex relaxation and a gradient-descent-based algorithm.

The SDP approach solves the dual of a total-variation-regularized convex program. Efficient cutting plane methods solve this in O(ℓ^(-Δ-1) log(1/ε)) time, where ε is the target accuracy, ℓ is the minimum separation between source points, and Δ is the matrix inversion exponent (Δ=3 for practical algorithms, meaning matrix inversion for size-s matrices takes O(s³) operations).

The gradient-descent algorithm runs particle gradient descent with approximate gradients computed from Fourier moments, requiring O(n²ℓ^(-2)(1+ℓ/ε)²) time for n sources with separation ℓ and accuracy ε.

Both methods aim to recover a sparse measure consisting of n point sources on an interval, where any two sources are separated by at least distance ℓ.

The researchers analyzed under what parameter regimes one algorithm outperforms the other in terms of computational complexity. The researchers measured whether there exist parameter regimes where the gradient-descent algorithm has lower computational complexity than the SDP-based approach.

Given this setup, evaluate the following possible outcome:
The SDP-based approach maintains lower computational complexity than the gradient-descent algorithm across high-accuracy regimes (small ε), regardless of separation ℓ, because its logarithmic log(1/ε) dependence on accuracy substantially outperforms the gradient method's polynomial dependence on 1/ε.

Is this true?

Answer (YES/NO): NO